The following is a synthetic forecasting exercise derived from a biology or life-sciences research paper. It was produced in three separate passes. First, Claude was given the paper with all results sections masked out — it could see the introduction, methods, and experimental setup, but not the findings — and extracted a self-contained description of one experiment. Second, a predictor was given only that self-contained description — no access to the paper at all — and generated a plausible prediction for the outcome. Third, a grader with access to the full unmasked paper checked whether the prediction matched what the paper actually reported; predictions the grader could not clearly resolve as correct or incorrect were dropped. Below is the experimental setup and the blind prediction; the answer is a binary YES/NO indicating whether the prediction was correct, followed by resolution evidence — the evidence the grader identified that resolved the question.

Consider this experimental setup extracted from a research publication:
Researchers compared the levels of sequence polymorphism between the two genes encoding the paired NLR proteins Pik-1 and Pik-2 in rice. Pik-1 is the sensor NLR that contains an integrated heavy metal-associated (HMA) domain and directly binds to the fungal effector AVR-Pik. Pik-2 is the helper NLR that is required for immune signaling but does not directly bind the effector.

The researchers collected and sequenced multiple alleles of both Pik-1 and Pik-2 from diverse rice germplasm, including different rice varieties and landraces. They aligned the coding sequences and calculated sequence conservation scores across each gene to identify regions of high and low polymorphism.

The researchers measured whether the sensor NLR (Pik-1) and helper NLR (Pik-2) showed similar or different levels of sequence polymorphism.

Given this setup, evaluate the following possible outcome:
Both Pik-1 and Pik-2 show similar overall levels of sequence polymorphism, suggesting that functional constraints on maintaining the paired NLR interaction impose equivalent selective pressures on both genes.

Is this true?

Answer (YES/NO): NO